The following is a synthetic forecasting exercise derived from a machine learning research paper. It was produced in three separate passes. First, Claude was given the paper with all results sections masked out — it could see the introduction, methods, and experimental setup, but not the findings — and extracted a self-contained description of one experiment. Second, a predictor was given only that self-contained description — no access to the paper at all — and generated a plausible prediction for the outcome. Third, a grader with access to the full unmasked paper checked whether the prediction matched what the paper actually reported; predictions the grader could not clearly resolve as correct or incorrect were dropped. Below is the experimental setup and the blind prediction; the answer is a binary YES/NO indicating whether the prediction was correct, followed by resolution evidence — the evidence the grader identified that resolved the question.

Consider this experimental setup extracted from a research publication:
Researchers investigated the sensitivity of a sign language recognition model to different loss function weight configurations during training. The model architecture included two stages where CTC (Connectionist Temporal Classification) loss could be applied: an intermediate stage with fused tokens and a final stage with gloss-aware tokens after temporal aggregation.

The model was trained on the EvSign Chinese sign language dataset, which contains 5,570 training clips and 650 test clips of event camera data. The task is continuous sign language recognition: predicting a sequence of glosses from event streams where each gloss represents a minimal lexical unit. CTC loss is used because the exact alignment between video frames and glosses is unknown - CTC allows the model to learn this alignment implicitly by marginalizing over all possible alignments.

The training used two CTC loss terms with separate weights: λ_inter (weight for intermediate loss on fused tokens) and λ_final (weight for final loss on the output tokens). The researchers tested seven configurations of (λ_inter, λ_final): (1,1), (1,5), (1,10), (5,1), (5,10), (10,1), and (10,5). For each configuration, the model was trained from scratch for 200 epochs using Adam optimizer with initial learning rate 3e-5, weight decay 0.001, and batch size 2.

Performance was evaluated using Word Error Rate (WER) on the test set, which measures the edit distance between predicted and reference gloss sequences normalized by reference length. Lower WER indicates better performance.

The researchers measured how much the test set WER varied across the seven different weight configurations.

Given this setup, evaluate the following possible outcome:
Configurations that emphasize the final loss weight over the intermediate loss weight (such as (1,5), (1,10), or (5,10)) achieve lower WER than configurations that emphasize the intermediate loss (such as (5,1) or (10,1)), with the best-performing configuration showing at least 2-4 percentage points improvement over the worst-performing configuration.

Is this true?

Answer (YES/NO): NO